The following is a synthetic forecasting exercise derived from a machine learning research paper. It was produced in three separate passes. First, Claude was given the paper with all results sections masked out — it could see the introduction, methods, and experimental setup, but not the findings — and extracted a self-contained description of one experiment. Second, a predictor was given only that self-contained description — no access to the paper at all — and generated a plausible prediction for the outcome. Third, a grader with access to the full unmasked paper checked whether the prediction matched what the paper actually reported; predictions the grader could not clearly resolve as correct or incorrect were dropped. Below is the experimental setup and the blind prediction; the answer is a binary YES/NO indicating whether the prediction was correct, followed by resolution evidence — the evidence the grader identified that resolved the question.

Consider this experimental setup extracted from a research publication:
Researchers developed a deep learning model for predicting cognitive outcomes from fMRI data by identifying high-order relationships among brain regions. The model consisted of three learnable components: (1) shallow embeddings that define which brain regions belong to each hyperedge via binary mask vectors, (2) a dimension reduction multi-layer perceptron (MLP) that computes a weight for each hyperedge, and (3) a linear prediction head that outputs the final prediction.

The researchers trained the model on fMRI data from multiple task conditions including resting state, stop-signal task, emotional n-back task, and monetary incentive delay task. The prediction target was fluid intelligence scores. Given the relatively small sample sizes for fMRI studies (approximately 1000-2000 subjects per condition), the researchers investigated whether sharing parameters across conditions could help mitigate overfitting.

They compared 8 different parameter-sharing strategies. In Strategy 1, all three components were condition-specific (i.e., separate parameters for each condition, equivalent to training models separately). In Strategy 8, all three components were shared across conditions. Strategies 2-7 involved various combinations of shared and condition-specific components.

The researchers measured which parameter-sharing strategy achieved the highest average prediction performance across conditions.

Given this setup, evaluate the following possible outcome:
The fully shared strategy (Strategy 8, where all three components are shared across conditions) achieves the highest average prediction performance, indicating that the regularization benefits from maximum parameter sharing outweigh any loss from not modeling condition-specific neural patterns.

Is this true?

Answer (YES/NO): YES